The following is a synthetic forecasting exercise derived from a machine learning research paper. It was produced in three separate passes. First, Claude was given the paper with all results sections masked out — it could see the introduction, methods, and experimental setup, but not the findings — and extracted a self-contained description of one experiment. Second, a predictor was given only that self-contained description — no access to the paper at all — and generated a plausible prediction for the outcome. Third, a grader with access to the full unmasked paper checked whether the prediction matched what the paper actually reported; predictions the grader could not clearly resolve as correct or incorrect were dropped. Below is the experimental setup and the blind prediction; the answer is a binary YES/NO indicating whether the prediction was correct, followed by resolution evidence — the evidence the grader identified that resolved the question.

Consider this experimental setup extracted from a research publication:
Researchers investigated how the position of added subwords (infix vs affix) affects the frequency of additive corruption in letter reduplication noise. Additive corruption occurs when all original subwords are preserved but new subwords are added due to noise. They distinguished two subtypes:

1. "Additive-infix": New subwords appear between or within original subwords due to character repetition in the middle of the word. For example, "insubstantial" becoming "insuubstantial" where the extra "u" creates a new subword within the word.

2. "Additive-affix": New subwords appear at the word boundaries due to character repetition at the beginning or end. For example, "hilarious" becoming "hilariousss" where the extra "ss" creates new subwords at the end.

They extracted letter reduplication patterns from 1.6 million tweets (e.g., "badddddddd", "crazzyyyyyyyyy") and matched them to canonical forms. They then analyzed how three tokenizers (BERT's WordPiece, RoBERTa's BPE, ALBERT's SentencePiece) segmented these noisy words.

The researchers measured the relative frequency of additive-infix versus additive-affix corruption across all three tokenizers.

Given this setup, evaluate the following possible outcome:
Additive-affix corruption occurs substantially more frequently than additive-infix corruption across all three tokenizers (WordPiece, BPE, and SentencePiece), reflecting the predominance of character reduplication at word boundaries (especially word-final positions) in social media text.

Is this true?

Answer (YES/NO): YES